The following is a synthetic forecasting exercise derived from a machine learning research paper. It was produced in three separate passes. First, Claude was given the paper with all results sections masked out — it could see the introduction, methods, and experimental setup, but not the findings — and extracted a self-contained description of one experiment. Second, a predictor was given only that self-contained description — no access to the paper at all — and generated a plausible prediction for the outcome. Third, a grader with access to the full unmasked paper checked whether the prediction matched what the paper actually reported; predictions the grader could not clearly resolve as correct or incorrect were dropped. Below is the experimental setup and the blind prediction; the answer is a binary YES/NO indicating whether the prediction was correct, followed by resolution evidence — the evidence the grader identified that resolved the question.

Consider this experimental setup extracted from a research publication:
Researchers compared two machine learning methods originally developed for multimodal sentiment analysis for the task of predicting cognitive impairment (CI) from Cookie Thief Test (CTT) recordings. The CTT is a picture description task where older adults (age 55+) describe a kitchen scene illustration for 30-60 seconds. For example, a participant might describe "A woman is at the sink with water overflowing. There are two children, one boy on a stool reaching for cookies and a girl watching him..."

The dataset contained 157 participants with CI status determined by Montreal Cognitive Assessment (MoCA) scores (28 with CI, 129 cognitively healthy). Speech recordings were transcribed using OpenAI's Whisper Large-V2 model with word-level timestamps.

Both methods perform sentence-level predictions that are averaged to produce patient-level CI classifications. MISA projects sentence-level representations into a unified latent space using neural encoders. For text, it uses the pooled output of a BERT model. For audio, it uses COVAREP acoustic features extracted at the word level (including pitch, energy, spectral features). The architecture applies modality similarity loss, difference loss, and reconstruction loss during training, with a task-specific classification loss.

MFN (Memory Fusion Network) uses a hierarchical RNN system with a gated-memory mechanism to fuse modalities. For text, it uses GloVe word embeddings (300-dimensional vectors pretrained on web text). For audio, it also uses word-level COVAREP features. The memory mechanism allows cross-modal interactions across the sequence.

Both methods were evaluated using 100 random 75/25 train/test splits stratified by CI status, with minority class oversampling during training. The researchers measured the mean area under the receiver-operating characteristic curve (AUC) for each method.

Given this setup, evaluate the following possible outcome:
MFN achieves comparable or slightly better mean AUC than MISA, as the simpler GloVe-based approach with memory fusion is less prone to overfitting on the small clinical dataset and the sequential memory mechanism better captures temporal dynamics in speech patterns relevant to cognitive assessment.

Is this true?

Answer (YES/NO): NO